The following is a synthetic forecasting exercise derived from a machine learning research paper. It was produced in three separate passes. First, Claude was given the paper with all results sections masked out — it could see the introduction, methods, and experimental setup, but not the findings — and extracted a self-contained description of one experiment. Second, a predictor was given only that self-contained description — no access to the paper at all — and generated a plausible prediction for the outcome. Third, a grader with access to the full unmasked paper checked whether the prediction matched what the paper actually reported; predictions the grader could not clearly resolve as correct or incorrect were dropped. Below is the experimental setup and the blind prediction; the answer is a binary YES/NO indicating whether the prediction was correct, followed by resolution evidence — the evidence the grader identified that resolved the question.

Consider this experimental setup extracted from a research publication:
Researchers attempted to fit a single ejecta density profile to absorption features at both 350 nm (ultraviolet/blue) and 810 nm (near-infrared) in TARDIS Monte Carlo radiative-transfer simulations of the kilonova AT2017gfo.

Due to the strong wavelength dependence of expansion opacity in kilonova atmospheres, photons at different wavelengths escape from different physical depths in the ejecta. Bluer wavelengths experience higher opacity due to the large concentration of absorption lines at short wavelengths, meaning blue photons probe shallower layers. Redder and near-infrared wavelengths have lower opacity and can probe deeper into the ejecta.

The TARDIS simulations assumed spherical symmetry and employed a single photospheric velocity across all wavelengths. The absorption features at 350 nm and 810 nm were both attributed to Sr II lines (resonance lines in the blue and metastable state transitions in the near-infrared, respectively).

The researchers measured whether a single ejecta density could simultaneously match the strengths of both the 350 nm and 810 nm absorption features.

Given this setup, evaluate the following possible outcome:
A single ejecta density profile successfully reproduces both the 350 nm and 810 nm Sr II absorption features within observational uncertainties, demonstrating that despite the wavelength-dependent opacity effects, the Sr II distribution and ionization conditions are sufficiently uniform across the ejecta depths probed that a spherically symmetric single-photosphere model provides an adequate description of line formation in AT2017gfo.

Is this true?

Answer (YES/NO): NO